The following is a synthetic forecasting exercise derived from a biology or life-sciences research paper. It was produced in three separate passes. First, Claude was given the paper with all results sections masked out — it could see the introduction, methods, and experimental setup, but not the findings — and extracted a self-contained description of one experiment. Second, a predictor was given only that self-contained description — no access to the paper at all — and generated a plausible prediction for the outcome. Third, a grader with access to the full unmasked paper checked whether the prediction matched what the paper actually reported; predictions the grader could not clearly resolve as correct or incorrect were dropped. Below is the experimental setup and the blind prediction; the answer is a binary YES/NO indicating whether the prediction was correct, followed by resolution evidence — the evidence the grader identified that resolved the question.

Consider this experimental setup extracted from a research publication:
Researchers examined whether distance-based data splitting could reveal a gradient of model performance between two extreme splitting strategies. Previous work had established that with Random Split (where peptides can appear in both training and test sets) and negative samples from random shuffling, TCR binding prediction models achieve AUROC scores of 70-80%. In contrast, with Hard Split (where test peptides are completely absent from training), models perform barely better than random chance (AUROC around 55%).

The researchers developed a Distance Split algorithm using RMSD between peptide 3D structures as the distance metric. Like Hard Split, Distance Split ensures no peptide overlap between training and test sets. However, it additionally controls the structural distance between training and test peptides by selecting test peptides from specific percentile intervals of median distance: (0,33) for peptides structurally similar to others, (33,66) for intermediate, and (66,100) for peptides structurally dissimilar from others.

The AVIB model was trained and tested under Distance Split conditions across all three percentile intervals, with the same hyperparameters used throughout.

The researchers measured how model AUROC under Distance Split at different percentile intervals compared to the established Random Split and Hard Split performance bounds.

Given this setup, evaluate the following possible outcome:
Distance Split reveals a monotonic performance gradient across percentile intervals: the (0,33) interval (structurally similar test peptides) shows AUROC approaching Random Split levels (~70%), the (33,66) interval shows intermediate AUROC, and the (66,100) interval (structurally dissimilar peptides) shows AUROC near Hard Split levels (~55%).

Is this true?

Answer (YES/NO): NO